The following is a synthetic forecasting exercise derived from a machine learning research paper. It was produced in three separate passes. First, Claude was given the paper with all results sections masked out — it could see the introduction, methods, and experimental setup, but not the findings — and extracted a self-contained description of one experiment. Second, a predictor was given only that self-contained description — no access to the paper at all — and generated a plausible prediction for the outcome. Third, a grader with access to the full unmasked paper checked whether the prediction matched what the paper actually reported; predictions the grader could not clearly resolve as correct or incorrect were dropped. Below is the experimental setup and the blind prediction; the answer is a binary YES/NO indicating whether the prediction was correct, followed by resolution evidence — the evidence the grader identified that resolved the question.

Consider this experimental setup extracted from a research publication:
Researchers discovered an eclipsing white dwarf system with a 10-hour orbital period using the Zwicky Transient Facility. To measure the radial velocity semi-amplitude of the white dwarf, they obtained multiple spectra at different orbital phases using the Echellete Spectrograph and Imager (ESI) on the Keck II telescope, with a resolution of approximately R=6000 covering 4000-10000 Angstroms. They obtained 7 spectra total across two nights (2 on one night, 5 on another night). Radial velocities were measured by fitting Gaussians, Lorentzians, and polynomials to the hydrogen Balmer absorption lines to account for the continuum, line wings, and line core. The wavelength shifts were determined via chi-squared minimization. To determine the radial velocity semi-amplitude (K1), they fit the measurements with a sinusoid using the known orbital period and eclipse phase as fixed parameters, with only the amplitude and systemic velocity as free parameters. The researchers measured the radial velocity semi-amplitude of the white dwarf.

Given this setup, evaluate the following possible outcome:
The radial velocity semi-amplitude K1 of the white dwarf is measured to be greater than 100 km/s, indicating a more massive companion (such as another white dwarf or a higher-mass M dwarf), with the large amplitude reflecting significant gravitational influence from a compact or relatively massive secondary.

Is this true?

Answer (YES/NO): NO